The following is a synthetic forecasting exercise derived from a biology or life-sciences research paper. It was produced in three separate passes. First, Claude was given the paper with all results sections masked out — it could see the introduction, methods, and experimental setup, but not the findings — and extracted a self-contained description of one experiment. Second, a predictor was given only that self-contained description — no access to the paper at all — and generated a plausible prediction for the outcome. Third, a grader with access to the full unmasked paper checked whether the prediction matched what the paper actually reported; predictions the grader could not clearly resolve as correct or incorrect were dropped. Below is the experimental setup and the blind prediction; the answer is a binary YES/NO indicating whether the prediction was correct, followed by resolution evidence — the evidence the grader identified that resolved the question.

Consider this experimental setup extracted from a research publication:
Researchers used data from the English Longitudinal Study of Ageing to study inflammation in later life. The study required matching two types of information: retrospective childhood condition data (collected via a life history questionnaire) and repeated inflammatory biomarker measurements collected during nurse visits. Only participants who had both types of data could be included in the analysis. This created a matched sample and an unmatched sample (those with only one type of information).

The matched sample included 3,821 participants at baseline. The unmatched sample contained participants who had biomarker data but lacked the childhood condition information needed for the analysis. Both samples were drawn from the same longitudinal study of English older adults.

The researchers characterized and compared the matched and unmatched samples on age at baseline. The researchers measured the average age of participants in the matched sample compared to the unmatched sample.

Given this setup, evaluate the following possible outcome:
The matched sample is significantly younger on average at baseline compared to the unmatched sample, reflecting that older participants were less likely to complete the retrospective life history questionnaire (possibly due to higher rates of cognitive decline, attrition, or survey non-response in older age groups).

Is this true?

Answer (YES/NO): YES